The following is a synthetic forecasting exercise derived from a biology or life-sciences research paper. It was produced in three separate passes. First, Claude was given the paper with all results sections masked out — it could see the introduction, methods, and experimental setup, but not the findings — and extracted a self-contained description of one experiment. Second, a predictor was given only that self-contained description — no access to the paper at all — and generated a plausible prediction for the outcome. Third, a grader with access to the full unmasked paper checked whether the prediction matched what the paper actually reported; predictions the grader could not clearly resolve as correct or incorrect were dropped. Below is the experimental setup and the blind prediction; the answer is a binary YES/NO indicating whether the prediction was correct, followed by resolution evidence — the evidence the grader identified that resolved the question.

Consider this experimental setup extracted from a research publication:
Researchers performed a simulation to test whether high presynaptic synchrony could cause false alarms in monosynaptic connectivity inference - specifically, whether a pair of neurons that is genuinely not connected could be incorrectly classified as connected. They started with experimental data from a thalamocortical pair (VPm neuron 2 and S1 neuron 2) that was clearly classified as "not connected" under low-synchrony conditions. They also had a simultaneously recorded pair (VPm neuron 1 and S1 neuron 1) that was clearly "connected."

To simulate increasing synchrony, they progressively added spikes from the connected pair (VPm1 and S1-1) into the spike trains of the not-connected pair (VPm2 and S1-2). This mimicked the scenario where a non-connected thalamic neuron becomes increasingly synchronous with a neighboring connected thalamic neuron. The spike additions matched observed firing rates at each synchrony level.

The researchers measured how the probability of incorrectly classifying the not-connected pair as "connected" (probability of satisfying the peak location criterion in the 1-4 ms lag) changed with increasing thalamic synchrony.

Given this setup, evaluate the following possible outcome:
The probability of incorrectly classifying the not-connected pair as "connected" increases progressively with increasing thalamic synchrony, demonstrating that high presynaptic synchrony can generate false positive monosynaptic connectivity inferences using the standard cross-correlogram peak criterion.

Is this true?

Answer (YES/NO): YES